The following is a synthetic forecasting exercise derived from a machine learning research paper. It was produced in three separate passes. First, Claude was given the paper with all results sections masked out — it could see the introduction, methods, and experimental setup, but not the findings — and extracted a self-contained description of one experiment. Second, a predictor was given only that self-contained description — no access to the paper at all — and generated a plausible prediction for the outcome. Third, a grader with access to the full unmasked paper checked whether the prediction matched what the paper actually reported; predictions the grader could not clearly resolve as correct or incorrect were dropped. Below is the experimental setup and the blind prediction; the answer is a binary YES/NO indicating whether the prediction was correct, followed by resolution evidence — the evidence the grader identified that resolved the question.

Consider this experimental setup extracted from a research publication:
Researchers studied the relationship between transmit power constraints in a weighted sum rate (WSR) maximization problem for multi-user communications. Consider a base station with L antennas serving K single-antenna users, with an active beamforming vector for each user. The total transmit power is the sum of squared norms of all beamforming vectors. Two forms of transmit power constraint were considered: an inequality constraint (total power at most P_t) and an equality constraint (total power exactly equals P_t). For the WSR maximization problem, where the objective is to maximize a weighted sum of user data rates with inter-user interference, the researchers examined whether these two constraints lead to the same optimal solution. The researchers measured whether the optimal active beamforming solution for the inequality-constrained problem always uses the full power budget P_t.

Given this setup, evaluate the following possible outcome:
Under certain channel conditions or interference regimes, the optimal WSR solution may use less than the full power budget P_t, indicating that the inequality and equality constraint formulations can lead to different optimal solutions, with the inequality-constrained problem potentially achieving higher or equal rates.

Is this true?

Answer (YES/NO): NO